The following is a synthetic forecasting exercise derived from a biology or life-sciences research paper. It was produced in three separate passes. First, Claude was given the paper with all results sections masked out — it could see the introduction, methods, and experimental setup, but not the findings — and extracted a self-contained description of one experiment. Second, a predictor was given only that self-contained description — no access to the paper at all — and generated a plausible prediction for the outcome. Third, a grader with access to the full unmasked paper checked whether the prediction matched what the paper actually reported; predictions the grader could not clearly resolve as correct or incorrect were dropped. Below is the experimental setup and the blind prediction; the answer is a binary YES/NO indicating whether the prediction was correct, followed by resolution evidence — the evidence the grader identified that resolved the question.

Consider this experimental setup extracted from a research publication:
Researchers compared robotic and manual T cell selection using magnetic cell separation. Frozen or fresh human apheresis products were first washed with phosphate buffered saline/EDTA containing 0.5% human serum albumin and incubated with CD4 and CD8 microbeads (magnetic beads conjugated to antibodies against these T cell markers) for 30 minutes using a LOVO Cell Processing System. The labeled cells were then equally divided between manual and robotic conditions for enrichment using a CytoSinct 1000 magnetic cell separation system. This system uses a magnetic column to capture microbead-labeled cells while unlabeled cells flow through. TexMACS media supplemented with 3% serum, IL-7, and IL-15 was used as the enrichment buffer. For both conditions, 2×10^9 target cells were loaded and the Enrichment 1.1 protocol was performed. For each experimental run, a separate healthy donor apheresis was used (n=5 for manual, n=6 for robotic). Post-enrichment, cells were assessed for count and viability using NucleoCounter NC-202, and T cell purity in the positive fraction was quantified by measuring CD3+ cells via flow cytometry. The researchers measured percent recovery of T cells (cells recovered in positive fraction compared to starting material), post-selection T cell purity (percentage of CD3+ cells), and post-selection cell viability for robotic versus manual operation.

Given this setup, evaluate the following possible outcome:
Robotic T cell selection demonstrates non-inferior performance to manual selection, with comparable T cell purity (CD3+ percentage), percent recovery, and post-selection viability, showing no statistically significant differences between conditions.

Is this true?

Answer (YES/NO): YES